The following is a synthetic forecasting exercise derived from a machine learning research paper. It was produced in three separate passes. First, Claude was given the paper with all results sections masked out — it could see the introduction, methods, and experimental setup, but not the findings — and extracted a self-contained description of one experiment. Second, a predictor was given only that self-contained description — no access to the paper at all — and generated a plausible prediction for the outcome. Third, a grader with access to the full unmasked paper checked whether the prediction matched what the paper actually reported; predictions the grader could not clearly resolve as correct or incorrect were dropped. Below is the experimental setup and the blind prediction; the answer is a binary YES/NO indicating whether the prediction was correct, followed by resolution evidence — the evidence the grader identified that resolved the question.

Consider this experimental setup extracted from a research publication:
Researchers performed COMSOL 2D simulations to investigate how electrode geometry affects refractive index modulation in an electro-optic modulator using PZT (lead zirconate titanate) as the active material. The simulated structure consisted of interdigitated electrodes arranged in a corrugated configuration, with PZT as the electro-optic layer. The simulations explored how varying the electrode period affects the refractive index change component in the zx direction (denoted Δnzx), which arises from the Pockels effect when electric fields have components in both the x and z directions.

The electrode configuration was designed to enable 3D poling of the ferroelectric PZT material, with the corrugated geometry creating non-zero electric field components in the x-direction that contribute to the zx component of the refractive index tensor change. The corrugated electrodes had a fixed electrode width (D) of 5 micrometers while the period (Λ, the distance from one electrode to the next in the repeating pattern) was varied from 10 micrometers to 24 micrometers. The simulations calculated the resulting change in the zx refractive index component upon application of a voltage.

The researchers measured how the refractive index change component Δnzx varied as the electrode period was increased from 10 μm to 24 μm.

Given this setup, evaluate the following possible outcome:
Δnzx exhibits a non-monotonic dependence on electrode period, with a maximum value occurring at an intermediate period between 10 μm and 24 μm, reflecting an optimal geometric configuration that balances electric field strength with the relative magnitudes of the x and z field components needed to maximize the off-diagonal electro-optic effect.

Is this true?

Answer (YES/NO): NO